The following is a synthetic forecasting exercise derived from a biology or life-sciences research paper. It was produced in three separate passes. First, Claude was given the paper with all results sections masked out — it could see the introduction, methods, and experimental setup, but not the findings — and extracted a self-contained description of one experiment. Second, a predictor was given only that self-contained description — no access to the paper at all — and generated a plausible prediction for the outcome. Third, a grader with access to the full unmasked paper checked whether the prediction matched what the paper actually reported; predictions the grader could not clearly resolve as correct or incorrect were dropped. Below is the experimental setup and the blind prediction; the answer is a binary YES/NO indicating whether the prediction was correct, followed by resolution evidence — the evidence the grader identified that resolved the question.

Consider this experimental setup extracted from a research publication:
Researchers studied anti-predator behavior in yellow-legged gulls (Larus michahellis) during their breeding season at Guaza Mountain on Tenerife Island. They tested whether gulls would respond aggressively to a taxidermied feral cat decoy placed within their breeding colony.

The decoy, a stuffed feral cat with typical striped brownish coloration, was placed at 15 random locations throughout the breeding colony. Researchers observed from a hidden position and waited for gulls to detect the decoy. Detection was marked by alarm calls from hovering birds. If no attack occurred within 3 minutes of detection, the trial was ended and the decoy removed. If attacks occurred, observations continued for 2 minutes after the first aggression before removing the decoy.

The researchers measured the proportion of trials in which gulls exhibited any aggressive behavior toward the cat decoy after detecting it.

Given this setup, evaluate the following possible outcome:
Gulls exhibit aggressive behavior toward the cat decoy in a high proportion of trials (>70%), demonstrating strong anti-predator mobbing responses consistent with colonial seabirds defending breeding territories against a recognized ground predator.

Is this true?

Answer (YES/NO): YES